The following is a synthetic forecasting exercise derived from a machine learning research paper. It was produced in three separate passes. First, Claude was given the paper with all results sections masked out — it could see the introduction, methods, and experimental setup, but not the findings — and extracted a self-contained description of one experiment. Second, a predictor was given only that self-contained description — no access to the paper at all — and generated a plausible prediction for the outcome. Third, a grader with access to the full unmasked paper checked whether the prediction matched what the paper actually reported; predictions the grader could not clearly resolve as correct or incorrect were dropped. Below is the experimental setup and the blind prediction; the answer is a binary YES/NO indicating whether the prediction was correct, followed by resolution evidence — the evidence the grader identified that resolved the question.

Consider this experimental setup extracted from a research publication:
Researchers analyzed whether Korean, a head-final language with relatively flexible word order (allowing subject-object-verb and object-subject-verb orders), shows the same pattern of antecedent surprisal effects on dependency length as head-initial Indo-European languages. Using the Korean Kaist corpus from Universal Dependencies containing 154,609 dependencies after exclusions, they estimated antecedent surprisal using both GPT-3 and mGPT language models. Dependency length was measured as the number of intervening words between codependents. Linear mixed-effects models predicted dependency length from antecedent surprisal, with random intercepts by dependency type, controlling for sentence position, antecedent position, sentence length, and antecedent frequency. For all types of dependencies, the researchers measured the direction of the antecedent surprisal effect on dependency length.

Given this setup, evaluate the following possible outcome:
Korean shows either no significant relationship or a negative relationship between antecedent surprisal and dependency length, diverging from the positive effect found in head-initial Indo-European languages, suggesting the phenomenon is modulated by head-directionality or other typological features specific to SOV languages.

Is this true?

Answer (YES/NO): YES